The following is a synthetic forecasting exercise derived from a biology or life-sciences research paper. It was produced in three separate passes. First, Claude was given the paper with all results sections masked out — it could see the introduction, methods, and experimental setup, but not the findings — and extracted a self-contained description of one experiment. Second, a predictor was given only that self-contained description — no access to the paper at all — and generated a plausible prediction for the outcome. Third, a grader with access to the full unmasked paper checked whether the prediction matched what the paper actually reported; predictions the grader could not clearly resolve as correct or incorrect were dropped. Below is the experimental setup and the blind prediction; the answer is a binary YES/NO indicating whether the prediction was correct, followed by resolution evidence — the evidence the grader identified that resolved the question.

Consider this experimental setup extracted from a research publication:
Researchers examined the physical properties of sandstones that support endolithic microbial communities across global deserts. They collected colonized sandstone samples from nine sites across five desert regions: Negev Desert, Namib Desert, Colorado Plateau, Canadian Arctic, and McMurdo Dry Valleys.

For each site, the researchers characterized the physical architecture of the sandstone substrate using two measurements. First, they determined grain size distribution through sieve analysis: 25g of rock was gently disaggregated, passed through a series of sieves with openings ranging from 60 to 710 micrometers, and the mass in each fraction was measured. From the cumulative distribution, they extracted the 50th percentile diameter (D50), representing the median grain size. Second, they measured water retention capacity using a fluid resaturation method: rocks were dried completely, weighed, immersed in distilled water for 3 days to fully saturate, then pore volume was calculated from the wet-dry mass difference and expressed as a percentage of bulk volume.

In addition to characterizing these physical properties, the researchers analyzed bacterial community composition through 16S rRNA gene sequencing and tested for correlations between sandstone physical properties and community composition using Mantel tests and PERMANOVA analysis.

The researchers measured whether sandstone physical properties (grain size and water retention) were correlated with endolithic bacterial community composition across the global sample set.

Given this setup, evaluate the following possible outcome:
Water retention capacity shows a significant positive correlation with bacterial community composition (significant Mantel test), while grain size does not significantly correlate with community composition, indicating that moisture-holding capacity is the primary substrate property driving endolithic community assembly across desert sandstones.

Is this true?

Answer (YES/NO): NO